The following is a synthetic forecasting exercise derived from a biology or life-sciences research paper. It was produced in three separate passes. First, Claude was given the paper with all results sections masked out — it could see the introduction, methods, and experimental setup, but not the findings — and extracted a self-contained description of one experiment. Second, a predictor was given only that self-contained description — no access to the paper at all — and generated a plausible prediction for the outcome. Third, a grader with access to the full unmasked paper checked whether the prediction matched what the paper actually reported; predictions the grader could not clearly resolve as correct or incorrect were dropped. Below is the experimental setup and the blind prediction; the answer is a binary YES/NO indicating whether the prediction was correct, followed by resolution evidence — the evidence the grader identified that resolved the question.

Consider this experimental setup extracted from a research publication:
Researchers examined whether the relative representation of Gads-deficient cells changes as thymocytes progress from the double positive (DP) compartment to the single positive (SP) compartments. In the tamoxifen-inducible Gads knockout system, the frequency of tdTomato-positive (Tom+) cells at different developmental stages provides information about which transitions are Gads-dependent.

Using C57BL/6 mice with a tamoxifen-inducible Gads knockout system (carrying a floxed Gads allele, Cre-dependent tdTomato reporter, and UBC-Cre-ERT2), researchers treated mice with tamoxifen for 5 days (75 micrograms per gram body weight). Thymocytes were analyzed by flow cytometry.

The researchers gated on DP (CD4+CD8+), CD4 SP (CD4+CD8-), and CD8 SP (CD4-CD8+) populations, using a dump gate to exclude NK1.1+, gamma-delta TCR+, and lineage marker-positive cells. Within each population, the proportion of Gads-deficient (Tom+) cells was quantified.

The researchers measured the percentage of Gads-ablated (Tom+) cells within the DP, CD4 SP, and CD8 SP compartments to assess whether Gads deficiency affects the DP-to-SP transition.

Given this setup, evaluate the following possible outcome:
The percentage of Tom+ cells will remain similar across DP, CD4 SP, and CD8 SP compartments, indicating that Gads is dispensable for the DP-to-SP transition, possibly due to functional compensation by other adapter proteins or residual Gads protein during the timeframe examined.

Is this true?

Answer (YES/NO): NO